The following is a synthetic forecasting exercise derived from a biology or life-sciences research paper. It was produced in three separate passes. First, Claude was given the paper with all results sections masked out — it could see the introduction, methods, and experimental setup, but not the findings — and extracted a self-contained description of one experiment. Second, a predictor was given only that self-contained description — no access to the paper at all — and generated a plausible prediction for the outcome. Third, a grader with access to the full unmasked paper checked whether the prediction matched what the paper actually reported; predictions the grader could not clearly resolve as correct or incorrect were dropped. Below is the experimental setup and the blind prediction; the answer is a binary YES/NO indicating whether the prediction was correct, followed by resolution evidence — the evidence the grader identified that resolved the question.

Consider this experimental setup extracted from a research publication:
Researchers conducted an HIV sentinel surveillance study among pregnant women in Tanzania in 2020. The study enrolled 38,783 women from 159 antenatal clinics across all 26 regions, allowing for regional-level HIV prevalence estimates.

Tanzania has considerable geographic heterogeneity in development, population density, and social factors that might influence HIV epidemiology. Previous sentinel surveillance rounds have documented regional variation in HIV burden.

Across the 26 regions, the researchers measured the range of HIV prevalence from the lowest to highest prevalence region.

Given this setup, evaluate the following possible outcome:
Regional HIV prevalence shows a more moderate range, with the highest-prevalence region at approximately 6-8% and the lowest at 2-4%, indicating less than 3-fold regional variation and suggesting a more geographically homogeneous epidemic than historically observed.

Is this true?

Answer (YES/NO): NO